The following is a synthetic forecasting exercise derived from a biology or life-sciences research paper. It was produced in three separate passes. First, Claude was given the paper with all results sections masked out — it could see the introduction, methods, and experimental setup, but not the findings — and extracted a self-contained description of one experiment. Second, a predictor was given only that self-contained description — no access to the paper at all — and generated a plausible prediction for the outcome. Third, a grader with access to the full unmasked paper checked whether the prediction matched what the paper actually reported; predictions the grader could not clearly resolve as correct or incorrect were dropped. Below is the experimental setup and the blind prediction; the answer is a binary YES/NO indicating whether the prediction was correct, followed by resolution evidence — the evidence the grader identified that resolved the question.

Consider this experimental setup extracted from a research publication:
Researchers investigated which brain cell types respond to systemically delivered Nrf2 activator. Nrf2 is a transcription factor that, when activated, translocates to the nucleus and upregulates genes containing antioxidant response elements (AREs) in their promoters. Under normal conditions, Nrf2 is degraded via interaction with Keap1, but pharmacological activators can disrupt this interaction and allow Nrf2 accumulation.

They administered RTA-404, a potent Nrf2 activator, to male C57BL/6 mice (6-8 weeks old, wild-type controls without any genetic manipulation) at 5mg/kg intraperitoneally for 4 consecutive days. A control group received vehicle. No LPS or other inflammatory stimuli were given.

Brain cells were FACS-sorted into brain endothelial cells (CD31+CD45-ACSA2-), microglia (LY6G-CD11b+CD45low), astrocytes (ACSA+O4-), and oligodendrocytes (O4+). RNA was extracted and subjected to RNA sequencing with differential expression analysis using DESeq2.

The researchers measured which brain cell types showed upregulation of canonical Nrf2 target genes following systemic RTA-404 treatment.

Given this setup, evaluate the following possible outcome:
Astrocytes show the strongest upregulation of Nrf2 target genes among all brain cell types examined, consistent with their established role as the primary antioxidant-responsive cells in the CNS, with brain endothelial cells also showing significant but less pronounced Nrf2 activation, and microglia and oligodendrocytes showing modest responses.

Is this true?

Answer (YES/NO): NO